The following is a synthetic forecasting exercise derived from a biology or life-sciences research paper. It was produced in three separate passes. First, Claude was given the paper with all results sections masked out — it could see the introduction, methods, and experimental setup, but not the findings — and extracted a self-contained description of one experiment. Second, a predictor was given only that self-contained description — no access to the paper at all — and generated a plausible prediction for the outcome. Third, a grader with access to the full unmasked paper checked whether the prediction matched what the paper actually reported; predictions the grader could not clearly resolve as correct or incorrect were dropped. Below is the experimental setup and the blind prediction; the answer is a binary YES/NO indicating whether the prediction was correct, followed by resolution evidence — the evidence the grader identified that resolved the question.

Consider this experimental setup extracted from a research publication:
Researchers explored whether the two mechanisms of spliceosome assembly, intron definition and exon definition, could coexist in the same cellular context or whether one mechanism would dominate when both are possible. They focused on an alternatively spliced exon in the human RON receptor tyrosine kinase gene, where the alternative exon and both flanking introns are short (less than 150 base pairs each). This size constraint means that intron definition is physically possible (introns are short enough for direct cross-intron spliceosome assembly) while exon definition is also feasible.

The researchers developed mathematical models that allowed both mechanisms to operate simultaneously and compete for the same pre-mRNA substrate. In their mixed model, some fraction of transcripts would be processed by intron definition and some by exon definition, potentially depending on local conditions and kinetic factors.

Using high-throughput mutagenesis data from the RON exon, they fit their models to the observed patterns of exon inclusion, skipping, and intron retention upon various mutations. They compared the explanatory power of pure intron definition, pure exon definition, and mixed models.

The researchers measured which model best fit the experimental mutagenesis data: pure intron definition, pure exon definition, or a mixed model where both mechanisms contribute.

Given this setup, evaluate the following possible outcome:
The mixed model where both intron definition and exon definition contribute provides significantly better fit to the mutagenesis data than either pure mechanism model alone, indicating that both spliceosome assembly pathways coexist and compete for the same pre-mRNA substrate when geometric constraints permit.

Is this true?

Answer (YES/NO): NO